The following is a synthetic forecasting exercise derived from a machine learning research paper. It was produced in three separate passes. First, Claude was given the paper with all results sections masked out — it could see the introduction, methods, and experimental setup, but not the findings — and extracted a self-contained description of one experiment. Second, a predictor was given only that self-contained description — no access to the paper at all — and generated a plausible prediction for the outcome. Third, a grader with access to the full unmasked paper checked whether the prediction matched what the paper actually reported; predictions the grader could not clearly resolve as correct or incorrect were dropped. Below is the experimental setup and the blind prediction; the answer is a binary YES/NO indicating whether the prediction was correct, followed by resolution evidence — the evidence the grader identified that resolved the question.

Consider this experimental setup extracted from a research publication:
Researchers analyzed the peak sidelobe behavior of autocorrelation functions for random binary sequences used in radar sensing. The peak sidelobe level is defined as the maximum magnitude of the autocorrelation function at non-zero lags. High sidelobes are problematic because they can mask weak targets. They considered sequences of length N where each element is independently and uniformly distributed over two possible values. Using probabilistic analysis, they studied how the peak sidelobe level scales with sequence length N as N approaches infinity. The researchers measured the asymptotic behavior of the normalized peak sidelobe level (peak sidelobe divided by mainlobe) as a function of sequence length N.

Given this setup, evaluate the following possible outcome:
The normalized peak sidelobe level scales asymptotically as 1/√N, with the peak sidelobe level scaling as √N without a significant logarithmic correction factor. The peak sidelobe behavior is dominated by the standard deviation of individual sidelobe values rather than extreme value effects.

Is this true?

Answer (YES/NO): NO